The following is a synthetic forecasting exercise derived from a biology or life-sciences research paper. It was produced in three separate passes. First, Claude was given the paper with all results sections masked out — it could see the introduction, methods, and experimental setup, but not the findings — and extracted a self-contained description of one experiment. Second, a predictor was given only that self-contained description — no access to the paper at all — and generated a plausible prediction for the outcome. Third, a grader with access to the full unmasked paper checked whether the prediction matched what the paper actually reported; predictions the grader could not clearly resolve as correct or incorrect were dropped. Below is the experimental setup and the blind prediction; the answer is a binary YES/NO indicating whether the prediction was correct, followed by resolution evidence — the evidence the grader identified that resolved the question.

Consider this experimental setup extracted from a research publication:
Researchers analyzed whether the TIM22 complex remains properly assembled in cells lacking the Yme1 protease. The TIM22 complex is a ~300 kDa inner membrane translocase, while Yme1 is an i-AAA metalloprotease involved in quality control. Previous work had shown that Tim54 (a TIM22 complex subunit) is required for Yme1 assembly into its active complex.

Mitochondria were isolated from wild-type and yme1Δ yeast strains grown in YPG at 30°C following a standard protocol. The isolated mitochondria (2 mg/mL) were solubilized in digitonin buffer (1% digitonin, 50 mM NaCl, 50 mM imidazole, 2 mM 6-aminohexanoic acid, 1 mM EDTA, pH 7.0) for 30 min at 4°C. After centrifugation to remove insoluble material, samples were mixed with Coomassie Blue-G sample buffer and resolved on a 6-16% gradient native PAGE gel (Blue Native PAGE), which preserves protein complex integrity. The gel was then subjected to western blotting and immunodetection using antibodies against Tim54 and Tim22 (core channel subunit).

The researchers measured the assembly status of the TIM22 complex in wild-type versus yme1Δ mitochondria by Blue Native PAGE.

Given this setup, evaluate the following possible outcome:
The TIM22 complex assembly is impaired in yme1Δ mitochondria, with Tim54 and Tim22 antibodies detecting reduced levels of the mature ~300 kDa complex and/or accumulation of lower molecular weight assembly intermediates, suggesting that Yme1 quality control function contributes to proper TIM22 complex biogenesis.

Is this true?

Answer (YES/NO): YES